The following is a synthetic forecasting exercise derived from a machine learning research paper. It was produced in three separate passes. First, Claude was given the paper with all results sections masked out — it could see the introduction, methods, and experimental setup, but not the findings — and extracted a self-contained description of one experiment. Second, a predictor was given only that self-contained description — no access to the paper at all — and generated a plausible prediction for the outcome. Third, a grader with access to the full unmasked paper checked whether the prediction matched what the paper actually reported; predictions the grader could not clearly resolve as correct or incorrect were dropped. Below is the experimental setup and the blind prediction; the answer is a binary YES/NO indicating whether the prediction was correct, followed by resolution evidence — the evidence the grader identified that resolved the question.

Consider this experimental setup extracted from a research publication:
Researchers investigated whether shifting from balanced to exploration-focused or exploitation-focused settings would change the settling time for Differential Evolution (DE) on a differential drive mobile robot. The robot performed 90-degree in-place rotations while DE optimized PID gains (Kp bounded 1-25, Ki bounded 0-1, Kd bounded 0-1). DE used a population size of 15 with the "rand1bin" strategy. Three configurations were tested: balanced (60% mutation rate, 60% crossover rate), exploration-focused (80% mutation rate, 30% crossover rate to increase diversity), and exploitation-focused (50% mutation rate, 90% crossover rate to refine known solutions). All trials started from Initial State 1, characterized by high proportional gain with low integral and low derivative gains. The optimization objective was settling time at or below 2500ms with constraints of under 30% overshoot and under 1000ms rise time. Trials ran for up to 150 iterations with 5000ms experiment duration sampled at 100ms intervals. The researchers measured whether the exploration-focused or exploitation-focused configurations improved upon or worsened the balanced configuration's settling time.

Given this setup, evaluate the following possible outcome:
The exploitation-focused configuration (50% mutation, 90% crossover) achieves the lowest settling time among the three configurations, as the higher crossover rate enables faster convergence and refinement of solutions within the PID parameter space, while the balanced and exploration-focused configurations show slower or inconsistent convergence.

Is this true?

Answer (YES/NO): NO